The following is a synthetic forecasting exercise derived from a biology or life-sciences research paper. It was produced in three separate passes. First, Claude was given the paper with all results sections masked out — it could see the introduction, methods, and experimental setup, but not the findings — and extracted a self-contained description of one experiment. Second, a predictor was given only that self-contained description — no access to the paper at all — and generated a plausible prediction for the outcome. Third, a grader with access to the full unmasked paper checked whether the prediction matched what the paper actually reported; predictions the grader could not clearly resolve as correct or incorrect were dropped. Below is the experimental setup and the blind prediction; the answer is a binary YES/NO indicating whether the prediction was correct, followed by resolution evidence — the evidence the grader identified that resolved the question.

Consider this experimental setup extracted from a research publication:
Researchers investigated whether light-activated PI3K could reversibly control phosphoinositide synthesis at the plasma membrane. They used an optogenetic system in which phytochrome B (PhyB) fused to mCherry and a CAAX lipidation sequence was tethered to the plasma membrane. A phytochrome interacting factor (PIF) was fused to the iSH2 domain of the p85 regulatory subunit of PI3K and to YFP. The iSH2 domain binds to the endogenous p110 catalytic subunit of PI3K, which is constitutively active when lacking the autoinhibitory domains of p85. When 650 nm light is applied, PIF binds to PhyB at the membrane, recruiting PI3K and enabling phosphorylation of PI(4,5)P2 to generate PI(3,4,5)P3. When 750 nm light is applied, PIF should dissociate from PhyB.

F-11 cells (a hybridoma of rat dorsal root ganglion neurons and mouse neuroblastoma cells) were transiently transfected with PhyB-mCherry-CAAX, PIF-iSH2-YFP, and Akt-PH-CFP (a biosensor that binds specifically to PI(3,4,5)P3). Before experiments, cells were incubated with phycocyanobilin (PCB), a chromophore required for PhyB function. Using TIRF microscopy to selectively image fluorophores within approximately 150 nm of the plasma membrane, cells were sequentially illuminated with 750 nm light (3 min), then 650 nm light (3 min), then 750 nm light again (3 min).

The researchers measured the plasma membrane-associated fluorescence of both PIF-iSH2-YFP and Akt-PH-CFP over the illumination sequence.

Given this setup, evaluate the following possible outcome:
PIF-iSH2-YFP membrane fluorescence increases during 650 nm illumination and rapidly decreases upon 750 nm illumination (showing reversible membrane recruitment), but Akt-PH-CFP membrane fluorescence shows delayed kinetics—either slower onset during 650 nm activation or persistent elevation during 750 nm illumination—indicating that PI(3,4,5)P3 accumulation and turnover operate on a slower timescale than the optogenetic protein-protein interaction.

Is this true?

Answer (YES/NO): NO